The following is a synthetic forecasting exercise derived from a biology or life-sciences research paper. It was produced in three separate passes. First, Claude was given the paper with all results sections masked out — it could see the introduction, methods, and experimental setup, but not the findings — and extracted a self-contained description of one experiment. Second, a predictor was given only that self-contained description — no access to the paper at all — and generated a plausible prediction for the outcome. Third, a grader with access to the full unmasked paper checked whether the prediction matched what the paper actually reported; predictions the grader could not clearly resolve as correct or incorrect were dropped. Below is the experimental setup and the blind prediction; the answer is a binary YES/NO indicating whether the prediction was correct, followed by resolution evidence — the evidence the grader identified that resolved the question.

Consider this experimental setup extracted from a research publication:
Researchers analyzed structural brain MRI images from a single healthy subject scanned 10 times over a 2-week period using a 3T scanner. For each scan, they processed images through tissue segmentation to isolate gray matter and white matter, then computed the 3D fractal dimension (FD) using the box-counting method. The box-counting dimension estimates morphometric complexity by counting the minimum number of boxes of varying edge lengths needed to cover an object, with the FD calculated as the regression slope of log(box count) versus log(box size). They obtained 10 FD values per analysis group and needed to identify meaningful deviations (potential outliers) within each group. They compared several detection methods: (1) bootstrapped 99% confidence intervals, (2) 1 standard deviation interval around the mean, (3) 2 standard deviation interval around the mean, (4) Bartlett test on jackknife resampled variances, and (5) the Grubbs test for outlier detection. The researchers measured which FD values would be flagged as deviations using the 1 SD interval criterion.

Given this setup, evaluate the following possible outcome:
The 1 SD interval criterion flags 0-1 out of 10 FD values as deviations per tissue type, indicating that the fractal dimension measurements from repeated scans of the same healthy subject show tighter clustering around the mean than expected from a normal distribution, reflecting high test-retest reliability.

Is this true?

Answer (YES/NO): NO